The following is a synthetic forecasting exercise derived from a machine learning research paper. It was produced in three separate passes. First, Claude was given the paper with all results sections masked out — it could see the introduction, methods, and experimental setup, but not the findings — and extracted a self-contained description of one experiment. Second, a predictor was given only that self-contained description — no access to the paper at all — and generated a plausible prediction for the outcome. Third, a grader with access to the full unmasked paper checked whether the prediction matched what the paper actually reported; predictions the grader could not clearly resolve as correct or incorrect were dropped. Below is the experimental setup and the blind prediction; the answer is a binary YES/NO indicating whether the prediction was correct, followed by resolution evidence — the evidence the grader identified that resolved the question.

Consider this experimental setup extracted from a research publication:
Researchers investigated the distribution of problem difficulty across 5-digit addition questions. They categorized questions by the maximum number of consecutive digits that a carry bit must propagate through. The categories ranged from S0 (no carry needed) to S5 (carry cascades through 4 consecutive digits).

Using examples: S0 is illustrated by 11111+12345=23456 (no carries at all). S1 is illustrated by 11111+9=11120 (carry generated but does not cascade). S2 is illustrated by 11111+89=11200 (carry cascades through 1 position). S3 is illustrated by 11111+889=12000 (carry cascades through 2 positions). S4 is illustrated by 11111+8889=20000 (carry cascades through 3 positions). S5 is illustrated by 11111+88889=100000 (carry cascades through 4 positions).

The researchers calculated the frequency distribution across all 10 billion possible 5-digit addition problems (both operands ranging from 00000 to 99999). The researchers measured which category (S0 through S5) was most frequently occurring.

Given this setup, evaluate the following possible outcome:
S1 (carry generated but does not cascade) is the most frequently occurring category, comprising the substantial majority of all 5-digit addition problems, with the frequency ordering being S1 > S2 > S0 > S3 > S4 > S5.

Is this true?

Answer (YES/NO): NO